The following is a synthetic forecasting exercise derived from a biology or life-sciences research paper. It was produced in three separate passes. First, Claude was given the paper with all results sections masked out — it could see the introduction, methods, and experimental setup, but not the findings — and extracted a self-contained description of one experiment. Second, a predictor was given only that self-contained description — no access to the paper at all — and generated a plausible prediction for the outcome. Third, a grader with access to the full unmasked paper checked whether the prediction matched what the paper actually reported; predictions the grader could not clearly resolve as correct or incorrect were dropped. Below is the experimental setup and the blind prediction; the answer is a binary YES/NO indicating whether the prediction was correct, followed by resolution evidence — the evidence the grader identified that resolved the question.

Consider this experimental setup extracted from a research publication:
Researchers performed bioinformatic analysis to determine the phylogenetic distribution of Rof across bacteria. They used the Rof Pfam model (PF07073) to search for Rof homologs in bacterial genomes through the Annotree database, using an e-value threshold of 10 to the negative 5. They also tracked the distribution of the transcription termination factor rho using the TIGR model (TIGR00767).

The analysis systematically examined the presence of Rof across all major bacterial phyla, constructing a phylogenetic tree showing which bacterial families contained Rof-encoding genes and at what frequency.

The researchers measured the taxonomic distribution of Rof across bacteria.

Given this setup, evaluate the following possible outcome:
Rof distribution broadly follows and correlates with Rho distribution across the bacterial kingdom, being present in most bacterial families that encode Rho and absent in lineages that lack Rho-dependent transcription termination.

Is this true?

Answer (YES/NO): NO